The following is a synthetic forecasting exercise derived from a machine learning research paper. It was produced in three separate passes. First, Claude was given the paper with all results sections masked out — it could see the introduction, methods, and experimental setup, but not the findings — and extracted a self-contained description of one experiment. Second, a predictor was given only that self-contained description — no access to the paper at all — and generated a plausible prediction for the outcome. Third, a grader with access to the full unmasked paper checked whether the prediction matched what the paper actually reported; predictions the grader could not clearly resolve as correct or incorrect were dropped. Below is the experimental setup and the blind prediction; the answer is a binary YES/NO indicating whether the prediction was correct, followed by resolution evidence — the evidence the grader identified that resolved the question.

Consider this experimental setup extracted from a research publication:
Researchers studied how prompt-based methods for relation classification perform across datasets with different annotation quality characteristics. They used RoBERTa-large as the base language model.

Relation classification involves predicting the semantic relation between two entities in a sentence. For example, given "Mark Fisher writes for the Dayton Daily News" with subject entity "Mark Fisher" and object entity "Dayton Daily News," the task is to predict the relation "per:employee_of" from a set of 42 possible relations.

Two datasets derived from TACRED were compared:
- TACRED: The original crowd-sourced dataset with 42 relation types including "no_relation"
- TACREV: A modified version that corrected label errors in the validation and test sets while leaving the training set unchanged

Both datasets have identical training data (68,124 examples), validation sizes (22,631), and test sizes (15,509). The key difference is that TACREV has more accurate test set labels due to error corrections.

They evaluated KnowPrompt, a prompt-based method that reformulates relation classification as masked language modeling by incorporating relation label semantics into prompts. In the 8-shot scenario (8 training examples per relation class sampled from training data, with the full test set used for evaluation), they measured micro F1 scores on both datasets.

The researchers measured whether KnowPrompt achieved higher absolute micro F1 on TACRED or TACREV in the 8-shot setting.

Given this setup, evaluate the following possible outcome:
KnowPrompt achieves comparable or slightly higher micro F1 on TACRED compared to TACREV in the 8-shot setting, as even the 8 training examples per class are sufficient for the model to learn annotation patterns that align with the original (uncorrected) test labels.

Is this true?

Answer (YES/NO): NO